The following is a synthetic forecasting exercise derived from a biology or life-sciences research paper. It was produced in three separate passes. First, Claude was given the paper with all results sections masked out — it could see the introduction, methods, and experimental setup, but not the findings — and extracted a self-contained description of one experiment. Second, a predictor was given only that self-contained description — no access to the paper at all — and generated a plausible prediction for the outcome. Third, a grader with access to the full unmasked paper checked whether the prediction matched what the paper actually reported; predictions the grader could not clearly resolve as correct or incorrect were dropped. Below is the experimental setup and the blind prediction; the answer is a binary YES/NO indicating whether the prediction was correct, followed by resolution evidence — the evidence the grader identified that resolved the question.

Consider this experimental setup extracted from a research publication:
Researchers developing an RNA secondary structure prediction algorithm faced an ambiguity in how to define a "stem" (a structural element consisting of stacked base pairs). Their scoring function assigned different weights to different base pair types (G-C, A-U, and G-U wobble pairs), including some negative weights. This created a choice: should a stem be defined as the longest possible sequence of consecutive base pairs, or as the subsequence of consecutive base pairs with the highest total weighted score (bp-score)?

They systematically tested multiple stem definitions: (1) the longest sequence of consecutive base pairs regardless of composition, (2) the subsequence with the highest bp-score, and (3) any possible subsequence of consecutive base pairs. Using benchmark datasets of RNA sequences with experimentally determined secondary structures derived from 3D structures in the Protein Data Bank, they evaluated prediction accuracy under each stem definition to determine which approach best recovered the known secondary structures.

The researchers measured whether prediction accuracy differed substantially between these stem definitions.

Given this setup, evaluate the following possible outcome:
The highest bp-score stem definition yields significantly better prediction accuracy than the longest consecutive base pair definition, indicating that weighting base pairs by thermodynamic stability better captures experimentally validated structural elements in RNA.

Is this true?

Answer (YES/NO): NO